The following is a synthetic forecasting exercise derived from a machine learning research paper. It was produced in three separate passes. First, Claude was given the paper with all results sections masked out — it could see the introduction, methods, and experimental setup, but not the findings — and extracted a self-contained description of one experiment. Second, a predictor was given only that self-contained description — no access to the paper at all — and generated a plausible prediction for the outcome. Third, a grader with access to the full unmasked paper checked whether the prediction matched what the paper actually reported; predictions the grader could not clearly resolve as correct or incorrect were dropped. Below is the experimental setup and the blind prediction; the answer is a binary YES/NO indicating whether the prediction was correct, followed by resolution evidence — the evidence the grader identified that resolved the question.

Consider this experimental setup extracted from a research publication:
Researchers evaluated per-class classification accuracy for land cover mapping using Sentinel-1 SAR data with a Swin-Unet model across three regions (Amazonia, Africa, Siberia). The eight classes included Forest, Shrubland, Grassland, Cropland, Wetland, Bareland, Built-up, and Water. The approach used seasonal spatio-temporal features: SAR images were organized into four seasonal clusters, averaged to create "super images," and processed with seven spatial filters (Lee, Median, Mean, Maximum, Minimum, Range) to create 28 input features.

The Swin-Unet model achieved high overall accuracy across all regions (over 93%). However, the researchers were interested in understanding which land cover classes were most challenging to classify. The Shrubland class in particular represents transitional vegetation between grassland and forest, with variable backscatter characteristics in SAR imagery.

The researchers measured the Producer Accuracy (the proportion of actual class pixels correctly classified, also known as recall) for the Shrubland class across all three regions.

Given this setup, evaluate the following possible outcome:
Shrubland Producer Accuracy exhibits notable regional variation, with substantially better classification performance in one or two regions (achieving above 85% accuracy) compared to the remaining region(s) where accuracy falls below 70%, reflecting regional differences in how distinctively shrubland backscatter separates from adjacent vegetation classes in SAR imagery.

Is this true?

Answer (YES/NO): NO